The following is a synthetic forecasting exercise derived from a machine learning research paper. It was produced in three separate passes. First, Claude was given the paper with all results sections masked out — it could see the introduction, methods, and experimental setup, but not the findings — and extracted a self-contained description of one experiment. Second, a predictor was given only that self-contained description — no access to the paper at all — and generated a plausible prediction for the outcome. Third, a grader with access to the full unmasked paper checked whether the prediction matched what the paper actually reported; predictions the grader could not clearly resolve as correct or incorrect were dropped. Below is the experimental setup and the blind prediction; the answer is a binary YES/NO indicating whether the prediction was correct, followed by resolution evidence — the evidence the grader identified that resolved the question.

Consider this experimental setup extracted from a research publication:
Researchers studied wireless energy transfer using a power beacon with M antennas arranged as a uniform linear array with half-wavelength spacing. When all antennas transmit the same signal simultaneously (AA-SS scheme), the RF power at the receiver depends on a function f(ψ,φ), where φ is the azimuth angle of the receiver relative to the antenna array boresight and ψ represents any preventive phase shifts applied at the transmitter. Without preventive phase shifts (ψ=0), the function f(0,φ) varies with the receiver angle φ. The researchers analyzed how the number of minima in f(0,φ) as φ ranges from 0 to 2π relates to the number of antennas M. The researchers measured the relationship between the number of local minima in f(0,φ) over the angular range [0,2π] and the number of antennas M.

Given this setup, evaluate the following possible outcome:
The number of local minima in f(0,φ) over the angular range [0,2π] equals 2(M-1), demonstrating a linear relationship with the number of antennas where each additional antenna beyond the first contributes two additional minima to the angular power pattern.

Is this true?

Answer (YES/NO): NO